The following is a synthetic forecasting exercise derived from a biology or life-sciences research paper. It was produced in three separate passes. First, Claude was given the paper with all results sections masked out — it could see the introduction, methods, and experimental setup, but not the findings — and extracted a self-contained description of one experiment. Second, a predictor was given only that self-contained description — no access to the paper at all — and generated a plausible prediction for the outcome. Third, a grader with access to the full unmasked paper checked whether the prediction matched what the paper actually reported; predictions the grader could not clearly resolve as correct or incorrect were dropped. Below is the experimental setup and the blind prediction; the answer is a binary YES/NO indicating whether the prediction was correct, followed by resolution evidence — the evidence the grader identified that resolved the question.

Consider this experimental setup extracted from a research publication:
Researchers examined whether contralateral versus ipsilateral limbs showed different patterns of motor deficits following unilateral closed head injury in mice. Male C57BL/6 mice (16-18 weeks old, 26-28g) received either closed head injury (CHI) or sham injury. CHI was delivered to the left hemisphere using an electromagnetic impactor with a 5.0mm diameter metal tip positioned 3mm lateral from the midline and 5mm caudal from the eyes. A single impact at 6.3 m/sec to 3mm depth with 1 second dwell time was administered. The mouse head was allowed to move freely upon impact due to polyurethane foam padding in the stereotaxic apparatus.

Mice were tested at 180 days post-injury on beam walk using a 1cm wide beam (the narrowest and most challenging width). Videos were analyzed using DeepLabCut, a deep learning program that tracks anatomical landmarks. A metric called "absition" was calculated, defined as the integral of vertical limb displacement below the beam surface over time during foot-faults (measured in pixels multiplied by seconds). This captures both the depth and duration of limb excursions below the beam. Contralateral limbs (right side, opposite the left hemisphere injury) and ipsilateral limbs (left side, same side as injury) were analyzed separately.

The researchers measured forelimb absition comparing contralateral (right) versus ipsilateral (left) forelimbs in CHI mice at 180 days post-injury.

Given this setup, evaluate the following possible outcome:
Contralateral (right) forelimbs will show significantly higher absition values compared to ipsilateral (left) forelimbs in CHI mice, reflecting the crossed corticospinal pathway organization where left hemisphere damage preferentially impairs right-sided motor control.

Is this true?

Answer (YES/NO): NO